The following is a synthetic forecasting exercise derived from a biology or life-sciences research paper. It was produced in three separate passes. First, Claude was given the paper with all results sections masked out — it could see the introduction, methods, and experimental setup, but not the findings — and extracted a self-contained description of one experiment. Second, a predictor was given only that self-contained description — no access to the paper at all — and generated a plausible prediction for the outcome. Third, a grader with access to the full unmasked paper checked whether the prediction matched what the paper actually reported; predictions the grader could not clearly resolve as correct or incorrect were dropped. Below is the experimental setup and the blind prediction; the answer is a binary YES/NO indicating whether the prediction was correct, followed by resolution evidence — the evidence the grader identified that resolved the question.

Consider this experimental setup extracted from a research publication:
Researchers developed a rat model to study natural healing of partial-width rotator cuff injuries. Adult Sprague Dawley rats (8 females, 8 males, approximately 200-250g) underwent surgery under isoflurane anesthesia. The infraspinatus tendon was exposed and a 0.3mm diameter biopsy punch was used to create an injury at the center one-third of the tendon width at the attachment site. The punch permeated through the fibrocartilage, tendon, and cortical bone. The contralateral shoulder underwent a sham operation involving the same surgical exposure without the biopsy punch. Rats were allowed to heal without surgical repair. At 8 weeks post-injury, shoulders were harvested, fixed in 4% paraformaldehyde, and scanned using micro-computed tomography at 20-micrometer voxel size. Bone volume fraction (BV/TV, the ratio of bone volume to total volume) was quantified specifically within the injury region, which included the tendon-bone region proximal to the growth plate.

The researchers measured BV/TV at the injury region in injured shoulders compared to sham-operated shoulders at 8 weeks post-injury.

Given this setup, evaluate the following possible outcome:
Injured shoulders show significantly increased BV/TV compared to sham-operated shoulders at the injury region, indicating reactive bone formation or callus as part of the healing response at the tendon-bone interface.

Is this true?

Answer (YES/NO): NO